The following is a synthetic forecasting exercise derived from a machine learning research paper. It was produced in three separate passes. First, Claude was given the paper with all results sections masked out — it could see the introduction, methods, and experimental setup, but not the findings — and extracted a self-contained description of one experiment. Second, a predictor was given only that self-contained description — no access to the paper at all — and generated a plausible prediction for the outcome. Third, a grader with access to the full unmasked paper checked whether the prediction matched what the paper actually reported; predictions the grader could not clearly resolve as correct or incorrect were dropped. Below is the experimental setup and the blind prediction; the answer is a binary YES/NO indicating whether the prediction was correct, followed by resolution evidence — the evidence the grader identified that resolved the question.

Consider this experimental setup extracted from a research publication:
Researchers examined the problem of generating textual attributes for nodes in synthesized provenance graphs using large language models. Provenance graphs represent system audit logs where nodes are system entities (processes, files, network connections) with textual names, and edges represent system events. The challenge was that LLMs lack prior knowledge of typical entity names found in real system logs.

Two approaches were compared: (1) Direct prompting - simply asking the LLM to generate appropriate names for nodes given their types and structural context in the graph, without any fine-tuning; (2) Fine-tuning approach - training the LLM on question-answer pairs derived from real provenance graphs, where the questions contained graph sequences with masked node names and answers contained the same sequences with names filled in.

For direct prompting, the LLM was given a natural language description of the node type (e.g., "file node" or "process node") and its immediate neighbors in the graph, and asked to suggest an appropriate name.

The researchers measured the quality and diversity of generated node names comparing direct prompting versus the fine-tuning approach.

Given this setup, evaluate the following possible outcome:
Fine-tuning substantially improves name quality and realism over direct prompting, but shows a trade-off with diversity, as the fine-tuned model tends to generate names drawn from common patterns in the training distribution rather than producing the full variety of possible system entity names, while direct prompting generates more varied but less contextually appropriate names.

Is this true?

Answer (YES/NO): NO